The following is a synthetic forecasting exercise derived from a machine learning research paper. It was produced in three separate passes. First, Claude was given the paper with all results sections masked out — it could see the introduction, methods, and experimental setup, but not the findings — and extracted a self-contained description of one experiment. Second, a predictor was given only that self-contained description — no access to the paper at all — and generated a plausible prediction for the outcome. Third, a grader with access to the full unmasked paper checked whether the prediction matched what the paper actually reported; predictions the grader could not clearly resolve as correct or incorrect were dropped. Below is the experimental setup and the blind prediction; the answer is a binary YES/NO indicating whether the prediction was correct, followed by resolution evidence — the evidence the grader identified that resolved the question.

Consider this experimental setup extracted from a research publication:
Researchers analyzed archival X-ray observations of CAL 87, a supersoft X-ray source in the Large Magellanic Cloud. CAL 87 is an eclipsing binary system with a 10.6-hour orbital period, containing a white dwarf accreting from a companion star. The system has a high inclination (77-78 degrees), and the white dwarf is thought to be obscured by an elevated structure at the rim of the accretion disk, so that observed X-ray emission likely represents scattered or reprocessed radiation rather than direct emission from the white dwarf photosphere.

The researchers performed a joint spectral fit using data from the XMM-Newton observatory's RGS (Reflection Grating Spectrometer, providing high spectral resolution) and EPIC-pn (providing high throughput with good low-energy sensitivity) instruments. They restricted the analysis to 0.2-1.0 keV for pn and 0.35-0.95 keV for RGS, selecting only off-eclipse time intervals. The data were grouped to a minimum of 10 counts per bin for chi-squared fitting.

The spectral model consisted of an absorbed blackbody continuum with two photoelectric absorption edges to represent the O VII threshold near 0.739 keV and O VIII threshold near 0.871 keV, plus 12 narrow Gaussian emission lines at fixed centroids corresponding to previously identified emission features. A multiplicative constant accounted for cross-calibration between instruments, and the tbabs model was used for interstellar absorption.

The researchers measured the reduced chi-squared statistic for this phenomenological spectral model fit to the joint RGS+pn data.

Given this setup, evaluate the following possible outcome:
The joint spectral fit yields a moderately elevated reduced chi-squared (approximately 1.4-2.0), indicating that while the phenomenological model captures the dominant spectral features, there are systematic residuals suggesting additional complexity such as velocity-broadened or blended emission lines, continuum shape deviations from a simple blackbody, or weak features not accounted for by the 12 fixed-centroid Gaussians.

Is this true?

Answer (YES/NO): NO